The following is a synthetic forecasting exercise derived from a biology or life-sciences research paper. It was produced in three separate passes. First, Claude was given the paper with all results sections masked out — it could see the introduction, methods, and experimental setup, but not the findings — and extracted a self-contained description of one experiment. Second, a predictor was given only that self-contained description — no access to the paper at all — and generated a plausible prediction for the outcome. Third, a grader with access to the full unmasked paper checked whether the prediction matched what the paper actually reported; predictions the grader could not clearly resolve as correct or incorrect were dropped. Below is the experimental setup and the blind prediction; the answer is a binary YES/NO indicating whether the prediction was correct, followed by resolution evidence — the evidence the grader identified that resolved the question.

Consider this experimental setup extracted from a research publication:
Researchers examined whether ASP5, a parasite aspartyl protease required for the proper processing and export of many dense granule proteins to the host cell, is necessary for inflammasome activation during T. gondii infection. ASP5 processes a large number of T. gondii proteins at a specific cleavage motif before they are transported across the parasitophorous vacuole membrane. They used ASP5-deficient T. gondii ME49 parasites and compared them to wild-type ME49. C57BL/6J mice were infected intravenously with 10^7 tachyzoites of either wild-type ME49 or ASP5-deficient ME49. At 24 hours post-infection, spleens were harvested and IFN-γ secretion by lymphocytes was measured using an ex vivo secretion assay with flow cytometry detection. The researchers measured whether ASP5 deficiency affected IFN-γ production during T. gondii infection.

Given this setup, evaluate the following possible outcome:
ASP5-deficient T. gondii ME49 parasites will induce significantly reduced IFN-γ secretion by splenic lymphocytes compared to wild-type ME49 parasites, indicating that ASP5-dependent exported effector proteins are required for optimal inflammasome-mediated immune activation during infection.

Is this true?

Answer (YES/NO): NO